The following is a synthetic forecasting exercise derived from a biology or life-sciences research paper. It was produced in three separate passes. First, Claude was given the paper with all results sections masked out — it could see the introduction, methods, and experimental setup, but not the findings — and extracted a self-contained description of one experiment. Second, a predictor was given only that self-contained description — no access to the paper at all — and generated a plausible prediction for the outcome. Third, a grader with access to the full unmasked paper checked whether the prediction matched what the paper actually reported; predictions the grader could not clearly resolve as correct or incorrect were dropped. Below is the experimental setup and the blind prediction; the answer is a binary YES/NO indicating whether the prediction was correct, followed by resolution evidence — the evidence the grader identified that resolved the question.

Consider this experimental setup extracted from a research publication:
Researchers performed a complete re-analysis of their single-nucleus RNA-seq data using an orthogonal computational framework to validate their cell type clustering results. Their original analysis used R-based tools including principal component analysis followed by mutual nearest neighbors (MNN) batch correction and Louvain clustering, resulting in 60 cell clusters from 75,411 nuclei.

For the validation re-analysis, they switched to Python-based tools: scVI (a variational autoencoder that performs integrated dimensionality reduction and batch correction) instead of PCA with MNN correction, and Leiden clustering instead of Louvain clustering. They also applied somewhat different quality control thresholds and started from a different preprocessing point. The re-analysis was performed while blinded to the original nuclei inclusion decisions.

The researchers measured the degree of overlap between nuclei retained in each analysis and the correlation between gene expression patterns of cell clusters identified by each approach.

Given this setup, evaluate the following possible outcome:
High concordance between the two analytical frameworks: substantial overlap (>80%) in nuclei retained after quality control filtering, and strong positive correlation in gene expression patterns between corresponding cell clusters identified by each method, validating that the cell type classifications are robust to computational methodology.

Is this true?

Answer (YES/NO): YES